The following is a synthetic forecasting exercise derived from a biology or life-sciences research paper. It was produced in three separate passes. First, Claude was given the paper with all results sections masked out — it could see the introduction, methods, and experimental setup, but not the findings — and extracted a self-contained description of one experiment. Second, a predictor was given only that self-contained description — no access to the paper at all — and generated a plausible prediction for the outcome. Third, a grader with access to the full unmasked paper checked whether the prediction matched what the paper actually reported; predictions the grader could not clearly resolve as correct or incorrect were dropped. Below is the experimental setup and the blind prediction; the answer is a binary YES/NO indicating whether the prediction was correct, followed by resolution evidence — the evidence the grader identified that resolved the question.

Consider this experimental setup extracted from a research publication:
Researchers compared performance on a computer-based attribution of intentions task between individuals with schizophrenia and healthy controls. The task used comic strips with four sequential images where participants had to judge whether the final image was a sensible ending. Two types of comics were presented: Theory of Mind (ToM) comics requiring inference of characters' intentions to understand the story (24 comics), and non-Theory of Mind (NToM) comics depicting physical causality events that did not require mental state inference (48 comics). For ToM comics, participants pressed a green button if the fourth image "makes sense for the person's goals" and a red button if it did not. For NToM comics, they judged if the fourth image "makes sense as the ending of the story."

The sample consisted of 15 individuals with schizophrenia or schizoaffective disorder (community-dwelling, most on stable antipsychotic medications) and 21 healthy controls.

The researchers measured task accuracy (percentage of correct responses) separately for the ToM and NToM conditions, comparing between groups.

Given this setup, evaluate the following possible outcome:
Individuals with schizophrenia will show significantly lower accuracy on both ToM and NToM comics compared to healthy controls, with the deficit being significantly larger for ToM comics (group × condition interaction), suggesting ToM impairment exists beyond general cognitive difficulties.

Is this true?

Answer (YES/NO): NO